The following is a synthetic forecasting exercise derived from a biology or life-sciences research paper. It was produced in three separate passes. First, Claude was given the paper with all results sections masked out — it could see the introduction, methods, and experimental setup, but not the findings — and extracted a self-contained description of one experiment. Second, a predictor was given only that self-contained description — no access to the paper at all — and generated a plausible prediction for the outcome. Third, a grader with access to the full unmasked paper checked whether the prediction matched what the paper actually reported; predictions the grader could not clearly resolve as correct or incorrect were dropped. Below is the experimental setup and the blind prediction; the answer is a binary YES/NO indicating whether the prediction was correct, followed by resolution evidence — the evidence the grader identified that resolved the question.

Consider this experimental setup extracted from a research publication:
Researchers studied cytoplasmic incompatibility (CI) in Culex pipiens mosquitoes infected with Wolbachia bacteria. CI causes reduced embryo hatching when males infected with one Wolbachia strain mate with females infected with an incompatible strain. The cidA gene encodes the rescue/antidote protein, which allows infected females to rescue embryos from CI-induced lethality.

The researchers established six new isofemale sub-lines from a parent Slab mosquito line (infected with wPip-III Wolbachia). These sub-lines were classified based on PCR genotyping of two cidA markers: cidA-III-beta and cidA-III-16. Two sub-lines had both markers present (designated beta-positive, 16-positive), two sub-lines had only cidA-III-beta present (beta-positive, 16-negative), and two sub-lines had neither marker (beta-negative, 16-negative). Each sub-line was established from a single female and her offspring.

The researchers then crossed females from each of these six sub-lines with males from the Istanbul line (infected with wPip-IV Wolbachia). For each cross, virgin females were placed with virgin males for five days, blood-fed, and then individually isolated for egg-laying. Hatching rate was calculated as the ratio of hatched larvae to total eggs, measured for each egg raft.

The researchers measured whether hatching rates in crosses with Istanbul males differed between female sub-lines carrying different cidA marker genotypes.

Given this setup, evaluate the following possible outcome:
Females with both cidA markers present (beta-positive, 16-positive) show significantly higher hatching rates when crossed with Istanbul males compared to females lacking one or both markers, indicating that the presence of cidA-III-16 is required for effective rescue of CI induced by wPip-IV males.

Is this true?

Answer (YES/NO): NO